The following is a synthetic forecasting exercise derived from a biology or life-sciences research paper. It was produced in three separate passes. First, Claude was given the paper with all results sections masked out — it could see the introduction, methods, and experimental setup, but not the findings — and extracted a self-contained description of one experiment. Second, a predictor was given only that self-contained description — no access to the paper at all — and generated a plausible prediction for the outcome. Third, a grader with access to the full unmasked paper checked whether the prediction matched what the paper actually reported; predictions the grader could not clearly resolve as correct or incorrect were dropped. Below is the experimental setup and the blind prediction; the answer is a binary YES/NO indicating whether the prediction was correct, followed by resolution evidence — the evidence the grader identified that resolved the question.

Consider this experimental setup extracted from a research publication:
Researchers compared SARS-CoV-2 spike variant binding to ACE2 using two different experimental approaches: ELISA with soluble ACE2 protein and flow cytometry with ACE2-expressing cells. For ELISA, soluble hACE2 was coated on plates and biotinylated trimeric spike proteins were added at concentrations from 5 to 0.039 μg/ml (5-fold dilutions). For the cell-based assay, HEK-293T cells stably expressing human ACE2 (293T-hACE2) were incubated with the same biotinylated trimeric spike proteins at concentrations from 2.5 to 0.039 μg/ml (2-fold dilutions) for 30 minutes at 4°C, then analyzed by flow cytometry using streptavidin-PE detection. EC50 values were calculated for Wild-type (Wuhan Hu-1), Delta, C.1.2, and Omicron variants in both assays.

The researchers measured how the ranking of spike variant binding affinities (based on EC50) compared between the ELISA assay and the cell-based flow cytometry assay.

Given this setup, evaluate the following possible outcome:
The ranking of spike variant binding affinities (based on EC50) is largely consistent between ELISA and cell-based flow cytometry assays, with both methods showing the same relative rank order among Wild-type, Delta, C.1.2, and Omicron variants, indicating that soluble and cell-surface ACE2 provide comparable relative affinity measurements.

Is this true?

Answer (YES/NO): NO